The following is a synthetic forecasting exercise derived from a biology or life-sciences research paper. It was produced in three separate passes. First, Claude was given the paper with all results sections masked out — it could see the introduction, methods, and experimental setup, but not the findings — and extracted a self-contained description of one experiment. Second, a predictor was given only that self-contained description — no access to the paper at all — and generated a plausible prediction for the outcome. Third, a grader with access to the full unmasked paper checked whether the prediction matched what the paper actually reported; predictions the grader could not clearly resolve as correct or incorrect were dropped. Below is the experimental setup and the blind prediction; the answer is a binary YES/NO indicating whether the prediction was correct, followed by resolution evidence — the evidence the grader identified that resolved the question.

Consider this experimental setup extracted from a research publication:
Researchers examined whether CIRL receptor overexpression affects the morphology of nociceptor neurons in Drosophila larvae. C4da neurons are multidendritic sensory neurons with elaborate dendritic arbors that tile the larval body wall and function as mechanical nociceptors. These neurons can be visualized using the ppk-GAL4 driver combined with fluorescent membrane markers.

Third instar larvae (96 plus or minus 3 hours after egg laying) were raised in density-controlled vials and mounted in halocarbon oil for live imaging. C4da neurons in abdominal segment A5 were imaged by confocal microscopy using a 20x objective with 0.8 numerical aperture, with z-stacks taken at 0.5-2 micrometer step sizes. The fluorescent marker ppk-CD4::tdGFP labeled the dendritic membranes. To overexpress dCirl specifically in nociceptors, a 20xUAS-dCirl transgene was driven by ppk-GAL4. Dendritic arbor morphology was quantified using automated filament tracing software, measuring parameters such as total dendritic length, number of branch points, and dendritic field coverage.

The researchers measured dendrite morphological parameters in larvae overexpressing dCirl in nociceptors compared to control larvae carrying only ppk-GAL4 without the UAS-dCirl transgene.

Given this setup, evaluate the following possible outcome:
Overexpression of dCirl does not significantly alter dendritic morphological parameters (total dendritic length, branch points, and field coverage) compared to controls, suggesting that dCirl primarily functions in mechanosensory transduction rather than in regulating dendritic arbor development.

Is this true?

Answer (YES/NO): NO